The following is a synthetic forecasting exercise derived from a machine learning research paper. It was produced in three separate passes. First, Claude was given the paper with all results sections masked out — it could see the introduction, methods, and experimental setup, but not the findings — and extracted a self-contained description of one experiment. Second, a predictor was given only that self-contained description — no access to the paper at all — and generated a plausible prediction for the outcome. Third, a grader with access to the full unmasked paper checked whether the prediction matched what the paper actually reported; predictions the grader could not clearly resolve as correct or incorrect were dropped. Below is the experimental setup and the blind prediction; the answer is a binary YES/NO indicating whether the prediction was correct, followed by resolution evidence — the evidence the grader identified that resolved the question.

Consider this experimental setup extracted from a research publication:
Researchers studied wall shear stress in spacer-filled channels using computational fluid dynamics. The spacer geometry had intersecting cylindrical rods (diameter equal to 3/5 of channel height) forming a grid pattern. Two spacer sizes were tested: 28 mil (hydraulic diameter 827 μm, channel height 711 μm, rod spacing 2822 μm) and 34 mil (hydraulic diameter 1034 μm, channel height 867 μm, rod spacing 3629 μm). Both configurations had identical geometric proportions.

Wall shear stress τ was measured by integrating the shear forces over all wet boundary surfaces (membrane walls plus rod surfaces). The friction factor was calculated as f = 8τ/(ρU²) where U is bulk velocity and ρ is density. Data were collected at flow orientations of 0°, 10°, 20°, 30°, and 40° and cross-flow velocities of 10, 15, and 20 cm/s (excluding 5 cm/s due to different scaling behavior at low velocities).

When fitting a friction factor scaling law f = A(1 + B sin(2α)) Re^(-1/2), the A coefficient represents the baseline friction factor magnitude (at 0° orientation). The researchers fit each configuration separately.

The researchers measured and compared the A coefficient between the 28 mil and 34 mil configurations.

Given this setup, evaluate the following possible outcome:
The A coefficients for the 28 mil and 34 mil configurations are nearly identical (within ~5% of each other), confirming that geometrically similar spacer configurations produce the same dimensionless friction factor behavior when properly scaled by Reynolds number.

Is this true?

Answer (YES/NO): YES